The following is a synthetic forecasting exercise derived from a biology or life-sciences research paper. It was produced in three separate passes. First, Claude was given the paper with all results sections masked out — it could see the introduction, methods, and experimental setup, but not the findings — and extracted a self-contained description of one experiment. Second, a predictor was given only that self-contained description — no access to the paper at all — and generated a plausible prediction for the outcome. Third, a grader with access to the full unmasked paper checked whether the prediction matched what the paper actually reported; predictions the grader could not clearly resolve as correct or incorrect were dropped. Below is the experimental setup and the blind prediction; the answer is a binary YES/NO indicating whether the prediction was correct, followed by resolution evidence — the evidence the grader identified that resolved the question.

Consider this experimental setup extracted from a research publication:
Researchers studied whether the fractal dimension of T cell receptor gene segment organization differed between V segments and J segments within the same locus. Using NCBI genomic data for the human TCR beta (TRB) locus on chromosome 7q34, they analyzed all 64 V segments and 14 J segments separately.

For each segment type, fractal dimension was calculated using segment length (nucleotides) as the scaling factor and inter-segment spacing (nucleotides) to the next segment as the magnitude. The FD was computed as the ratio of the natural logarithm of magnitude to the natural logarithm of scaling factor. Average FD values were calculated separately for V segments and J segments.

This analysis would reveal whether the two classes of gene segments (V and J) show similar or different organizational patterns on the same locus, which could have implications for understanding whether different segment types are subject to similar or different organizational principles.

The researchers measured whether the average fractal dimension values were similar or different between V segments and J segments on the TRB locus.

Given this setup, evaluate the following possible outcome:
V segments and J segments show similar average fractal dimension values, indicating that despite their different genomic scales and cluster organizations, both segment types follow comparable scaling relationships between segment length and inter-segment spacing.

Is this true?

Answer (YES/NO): YES